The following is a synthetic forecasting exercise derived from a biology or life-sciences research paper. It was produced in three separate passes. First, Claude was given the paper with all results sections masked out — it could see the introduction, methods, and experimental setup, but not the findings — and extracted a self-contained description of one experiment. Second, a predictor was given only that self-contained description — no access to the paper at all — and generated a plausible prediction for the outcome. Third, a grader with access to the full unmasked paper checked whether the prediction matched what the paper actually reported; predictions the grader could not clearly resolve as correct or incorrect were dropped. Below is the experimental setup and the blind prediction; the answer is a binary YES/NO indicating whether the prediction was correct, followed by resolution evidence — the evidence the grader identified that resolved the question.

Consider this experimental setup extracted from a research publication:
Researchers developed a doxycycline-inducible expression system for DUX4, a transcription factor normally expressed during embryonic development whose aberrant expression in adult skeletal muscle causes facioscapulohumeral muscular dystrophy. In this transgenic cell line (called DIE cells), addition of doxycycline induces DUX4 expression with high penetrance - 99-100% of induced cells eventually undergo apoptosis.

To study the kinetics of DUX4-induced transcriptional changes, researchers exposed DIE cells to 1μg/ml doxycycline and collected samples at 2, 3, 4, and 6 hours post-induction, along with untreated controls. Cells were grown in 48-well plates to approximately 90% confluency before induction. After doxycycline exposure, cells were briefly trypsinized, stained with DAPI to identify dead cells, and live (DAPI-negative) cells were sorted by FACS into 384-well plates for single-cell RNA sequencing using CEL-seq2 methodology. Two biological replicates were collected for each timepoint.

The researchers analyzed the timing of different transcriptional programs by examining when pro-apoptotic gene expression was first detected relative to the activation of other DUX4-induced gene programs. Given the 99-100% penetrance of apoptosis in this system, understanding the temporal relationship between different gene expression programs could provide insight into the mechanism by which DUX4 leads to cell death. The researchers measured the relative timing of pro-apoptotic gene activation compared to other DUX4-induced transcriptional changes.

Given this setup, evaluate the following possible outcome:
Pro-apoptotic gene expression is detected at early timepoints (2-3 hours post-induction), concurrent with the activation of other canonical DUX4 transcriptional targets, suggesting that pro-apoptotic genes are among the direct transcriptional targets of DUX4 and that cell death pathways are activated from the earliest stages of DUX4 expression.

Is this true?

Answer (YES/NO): NO